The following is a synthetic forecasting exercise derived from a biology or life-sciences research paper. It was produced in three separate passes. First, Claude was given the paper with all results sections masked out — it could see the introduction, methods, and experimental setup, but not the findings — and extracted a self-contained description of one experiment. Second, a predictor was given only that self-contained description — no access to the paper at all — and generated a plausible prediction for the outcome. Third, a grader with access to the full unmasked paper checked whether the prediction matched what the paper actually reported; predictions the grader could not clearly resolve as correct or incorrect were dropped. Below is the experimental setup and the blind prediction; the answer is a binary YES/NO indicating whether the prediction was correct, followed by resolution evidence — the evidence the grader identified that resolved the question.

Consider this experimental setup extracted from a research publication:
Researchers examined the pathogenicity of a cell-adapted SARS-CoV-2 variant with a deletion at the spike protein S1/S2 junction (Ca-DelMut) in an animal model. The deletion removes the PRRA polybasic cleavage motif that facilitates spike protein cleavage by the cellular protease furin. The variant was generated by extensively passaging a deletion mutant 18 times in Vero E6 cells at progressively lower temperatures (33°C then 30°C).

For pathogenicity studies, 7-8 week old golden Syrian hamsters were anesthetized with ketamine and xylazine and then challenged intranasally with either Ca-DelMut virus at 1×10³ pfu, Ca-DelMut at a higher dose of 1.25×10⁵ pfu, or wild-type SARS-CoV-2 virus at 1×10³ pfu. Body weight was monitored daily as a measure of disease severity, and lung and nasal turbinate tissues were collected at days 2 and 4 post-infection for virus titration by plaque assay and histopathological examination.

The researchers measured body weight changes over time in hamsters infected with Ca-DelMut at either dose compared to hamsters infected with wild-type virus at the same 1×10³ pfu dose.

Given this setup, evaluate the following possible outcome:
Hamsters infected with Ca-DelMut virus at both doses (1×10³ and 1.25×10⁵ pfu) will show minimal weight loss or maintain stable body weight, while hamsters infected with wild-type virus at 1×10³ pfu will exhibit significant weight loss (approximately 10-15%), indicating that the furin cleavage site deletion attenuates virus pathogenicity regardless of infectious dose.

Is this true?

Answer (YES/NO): YES